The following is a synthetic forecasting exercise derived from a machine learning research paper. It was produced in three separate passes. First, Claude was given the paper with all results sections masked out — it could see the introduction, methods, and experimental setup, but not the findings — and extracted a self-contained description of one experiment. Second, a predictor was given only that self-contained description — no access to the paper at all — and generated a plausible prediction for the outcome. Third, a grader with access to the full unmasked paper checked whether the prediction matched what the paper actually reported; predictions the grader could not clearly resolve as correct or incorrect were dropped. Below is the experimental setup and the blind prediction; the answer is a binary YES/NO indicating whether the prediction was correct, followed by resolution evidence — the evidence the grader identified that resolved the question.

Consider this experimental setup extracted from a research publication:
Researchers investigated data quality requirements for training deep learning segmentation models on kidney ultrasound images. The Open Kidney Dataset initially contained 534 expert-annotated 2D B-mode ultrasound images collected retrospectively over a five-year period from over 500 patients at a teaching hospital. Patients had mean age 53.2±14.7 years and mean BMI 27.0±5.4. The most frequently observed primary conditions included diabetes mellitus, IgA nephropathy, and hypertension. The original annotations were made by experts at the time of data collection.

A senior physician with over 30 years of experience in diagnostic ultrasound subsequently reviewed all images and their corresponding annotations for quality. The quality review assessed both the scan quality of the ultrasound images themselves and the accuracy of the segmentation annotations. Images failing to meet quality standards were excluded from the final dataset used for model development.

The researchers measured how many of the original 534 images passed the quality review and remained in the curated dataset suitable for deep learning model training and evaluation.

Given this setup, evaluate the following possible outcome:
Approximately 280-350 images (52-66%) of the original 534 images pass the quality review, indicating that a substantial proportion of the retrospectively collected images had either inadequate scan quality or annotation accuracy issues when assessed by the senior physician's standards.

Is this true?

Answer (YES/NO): YES